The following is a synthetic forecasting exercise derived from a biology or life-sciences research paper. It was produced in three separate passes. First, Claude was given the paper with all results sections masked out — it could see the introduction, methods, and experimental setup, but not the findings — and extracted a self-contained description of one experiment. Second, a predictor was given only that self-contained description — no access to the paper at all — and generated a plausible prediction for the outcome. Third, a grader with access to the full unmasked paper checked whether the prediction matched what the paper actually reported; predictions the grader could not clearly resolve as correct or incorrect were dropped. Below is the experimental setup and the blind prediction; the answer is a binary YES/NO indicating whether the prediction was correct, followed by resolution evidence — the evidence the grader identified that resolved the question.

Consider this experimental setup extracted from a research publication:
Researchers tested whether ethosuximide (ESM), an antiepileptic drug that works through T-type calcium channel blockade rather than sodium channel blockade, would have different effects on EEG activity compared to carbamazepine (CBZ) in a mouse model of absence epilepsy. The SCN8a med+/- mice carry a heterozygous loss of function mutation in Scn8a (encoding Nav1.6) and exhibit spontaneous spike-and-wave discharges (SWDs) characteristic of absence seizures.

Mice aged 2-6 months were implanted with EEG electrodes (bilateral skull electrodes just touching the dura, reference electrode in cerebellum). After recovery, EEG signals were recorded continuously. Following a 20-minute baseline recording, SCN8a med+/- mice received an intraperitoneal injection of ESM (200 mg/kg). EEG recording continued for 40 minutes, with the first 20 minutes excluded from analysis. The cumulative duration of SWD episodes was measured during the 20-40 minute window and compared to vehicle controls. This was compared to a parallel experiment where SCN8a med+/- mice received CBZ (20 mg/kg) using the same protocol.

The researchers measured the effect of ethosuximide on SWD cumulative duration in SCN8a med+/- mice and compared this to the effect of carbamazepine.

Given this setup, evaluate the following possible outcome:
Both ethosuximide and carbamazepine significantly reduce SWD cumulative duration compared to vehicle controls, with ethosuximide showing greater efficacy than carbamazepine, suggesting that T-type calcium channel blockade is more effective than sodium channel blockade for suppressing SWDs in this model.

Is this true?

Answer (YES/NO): NO